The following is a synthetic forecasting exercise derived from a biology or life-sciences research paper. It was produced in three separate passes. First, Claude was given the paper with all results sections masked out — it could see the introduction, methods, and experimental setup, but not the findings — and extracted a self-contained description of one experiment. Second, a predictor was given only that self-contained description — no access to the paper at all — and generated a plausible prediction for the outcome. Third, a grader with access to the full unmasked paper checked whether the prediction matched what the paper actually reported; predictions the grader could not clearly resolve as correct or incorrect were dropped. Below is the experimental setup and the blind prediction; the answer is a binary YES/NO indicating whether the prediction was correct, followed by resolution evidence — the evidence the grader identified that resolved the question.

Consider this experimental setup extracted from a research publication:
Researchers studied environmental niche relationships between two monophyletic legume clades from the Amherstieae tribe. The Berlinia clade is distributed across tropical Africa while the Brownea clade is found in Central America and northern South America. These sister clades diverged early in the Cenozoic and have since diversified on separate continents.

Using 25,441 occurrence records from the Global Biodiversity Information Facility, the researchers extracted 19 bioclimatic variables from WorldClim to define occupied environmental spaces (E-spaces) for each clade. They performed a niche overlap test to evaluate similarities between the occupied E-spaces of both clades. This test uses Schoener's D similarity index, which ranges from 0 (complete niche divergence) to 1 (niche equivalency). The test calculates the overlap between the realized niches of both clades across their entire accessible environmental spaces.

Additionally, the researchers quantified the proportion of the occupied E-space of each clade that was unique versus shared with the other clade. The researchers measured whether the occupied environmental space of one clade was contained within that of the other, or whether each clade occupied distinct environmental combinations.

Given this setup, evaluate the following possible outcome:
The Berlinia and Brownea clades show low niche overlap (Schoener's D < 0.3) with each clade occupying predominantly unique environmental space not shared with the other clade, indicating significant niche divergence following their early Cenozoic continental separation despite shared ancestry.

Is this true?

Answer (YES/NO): NO